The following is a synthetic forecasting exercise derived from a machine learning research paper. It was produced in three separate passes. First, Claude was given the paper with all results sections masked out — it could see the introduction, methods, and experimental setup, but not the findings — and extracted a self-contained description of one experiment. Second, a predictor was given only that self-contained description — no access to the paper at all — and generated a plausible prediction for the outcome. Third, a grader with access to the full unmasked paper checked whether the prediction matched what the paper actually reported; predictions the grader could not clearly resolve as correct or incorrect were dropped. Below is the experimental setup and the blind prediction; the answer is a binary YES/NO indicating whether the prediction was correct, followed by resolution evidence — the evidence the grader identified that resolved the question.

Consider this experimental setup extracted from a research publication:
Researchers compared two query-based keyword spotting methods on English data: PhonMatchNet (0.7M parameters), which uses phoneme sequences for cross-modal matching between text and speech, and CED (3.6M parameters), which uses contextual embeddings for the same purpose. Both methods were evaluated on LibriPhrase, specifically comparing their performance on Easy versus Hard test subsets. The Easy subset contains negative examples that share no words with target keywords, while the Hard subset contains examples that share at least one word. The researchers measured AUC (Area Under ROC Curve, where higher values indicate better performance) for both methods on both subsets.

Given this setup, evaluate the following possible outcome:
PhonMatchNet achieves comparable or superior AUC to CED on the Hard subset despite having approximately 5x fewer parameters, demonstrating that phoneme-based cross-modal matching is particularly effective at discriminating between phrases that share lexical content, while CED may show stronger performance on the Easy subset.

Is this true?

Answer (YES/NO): NO